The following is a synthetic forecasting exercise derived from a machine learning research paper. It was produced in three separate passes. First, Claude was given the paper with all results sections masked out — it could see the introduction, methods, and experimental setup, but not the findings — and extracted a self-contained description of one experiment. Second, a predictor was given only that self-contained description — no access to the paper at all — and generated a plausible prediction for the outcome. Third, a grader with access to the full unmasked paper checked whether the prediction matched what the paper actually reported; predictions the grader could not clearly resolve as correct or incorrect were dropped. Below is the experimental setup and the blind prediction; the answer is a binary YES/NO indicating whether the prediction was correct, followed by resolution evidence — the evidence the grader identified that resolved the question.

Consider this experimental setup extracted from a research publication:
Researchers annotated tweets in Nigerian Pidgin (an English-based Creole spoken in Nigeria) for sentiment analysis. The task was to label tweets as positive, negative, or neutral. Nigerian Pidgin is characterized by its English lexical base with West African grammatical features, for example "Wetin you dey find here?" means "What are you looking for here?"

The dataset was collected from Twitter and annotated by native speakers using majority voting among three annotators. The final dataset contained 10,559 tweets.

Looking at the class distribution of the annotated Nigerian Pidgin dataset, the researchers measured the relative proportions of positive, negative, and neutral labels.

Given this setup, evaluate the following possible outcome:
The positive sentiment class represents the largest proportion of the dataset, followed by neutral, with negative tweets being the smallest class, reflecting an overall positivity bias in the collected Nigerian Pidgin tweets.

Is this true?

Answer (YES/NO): NO